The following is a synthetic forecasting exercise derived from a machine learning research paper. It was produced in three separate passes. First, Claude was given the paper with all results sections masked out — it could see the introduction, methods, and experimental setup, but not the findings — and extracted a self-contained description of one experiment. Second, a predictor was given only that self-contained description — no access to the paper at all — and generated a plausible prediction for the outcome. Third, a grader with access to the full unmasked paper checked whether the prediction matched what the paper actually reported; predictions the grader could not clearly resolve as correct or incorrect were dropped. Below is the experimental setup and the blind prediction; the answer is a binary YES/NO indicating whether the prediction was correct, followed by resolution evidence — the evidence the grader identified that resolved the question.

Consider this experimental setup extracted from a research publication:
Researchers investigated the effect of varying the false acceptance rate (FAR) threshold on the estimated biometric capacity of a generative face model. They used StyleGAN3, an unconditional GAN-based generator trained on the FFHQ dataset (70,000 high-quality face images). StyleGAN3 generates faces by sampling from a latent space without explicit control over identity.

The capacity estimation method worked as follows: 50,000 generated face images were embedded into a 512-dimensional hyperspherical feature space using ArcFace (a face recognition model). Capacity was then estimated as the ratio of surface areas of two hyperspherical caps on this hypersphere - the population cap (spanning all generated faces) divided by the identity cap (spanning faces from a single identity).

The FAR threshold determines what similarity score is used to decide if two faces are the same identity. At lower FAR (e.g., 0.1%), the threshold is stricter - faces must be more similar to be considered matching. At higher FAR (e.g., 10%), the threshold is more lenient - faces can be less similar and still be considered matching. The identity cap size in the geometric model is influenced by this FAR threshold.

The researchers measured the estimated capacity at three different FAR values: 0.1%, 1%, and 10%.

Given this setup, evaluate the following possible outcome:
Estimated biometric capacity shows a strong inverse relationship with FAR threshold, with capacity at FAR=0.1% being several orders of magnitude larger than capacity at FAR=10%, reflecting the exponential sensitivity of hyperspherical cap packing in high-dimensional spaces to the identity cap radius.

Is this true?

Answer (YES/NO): YES